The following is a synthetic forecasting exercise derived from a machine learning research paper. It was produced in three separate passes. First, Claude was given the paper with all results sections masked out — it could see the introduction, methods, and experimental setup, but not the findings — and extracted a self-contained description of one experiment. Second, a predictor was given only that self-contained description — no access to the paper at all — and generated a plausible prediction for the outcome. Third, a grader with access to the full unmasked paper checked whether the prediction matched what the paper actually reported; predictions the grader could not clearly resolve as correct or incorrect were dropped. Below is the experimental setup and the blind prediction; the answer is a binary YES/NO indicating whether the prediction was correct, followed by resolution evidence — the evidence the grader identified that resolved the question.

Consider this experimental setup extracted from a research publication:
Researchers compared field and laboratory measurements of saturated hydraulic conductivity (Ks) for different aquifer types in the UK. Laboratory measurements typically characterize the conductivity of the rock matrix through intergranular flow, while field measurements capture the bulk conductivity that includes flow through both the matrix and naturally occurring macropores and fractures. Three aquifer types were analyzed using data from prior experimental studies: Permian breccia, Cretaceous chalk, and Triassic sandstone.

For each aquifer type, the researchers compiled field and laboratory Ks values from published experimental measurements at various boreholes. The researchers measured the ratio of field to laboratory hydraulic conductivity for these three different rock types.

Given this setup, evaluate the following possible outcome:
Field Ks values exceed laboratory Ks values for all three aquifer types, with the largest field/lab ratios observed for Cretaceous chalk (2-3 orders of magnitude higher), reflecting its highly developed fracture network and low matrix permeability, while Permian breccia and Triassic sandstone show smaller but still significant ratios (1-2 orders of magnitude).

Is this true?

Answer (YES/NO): NO